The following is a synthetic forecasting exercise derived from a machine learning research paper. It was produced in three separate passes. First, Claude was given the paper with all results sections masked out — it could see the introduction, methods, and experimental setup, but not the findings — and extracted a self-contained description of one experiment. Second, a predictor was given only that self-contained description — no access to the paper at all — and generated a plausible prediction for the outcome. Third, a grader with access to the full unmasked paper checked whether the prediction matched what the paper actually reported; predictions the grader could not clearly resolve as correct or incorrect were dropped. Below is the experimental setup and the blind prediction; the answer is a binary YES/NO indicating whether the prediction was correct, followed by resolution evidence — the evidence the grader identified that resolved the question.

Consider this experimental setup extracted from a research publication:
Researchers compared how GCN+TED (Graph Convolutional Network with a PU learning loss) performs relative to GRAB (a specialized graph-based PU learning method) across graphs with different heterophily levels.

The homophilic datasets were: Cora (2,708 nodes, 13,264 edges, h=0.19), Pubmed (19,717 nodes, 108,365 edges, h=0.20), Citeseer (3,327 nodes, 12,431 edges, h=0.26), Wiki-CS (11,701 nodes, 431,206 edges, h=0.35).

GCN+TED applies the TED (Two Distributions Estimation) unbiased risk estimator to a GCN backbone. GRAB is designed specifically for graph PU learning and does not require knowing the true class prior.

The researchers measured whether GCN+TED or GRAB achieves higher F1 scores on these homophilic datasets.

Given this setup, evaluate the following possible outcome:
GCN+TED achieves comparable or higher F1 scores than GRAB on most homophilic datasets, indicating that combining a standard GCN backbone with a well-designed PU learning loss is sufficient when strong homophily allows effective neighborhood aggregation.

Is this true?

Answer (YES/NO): YES